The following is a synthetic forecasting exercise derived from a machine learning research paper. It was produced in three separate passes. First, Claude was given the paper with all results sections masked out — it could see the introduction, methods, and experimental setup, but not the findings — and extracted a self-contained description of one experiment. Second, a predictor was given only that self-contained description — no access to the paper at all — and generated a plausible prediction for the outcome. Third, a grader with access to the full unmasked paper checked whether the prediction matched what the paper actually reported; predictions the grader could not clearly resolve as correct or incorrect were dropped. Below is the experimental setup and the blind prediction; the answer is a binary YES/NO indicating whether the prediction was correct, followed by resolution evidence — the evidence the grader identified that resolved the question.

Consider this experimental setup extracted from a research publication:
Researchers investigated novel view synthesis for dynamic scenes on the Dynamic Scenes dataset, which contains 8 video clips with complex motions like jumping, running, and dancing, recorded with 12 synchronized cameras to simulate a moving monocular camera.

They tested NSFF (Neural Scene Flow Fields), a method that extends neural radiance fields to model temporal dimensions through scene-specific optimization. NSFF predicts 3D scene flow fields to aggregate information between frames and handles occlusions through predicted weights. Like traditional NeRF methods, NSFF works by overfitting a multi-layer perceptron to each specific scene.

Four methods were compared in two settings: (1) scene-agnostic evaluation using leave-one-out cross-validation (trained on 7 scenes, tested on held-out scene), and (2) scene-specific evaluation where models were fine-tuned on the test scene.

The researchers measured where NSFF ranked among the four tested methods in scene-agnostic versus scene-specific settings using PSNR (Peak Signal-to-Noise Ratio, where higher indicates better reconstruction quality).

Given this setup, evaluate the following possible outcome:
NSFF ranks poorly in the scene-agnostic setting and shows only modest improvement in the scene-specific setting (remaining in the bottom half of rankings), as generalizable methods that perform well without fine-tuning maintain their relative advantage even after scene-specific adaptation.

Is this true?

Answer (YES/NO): NO